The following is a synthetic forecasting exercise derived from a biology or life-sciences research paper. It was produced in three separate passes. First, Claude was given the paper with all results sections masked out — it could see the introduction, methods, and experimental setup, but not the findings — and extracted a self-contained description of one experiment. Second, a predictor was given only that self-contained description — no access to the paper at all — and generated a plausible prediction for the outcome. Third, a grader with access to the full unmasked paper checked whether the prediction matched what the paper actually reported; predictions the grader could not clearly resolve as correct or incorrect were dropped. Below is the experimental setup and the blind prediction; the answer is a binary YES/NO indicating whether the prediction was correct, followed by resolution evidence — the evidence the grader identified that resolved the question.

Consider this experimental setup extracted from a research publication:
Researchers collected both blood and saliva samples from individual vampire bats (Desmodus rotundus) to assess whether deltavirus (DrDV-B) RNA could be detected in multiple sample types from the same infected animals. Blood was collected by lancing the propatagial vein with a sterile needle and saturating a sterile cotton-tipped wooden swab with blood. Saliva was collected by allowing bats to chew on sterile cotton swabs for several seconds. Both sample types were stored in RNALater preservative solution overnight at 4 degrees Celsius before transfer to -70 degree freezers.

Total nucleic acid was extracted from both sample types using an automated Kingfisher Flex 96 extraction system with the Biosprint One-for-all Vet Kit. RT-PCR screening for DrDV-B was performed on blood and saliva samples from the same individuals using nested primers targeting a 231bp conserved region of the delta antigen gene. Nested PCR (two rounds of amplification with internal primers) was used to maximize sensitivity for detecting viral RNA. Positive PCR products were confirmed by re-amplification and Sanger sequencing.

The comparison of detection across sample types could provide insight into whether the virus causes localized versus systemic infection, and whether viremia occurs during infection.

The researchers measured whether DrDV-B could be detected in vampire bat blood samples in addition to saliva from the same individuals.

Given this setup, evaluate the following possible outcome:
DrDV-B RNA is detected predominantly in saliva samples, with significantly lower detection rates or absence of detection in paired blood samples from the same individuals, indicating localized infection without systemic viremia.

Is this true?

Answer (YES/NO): NO